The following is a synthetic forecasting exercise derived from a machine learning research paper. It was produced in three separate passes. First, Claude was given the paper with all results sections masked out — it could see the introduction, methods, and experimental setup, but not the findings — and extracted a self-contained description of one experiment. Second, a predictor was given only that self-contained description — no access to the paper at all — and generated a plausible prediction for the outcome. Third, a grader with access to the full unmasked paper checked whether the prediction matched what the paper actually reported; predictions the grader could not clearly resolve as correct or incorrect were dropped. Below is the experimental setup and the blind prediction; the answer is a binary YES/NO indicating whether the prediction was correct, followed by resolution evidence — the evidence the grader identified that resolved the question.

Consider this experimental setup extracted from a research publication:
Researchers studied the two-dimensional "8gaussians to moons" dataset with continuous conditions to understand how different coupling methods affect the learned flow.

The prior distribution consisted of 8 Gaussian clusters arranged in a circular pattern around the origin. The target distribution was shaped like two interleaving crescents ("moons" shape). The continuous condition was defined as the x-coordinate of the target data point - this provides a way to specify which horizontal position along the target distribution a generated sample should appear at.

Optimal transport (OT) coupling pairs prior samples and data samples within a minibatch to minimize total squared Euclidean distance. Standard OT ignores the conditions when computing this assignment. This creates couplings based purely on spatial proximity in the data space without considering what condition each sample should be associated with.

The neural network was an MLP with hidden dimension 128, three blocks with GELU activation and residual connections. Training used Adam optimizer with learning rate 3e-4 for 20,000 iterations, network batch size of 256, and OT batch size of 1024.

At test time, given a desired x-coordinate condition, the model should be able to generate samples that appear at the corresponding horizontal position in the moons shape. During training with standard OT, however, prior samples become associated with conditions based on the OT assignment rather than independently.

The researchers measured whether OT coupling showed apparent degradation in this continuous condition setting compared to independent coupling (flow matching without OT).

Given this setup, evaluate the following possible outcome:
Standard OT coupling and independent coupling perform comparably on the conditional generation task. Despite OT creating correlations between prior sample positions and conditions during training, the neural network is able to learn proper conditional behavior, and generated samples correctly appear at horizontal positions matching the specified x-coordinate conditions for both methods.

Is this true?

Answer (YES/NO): NO